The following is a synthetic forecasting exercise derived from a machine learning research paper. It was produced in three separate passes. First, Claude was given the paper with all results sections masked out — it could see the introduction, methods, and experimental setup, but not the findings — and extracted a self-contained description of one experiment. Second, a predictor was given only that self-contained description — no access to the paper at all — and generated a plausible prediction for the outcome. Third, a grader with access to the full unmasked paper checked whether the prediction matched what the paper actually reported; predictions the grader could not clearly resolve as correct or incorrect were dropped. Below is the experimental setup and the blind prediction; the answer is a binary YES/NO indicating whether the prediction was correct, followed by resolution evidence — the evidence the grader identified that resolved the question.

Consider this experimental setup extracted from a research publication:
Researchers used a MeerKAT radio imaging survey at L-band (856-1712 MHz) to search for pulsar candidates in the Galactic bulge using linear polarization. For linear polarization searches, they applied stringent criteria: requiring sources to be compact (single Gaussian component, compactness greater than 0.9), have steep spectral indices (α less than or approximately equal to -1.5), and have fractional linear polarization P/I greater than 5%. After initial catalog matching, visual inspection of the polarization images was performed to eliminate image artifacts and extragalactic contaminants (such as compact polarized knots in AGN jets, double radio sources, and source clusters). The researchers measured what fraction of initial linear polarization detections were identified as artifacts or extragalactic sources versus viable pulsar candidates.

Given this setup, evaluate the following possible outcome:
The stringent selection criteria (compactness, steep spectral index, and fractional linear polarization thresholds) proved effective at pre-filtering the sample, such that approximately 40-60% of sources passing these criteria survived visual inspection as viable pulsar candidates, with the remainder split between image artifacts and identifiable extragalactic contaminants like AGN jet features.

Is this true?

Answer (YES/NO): NO